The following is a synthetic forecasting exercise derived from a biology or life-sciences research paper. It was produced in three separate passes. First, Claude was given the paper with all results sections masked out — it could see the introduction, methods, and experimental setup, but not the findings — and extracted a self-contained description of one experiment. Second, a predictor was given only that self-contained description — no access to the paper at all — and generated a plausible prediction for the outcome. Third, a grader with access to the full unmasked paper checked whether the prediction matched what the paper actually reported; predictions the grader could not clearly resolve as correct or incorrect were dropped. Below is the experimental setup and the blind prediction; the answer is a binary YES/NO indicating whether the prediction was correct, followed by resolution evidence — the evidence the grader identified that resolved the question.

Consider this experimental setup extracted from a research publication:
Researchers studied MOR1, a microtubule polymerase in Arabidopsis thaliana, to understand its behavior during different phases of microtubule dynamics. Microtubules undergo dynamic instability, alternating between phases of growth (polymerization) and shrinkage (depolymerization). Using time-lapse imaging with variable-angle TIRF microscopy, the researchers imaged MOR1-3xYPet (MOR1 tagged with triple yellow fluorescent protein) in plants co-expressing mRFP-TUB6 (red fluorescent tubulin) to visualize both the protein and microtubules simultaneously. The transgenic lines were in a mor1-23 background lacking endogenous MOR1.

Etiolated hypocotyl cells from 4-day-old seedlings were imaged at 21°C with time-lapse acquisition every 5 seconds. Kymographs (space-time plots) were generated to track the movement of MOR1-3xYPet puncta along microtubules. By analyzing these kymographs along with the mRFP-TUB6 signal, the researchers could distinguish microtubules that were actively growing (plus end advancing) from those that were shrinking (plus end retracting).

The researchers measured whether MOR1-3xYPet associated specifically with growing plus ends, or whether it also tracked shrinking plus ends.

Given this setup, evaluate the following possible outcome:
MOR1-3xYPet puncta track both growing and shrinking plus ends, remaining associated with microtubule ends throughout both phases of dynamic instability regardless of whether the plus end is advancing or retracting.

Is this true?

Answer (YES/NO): YES